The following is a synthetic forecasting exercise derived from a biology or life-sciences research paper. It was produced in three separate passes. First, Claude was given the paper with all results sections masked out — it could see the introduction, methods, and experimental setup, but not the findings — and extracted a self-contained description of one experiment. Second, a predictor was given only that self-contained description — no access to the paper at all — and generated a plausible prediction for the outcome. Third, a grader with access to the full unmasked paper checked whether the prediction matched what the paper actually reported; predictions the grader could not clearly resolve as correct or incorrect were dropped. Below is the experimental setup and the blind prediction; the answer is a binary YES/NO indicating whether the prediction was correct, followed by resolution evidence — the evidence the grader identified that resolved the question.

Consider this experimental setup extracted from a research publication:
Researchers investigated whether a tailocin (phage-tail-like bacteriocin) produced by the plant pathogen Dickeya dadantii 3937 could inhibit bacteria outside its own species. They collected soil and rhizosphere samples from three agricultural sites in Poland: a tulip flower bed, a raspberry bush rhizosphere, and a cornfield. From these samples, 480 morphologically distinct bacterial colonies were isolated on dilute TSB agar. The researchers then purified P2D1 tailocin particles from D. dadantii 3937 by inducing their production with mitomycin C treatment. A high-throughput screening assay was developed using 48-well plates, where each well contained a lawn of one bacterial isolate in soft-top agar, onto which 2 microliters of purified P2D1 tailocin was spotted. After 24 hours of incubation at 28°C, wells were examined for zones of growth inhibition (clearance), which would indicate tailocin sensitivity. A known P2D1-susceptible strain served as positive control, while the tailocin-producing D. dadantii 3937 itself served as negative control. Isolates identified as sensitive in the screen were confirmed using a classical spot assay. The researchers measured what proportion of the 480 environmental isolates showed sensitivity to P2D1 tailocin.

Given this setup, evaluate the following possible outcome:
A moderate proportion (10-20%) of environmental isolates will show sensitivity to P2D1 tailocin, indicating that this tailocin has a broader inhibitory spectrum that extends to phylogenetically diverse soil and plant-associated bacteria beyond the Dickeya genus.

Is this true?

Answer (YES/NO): NO